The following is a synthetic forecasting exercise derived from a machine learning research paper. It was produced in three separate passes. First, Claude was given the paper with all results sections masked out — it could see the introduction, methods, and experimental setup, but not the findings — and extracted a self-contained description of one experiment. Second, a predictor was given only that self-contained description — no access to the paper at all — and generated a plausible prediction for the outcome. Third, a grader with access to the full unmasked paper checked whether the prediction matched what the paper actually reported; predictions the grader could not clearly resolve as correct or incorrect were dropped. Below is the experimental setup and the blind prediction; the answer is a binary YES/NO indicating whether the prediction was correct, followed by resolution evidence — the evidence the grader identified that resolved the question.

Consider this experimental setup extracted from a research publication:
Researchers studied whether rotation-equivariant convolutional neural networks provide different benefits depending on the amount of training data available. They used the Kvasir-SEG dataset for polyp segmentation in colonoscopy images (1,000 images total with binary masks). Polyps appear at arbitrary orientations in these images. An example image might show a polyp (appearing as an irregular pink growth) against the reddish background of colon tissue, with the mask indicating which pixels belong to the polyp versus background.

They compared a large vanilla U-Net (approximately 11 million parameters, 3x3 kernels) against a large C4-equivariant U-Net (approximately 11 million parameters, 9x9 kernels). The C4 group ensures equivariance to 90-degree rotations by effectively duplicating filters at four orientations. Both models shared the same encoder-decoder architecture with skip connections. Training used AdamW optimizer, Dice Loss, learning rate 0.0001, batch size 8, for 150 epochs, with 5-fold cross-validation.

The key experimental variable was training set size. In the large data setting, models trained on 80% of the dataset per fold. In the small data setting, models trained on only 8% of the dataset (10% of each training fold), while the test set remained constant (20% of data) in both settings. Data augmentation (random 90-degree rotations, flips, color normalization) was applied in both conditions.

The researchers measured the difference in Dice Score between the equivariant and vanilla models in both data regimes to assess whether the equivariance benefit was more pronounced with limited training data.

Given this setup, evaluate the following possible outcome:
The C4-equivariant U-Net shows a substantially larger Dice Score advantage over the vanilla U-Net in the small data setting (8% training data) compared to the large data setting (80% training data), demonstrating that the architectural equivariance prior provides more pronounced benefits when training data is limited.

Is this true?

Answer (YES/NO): NO